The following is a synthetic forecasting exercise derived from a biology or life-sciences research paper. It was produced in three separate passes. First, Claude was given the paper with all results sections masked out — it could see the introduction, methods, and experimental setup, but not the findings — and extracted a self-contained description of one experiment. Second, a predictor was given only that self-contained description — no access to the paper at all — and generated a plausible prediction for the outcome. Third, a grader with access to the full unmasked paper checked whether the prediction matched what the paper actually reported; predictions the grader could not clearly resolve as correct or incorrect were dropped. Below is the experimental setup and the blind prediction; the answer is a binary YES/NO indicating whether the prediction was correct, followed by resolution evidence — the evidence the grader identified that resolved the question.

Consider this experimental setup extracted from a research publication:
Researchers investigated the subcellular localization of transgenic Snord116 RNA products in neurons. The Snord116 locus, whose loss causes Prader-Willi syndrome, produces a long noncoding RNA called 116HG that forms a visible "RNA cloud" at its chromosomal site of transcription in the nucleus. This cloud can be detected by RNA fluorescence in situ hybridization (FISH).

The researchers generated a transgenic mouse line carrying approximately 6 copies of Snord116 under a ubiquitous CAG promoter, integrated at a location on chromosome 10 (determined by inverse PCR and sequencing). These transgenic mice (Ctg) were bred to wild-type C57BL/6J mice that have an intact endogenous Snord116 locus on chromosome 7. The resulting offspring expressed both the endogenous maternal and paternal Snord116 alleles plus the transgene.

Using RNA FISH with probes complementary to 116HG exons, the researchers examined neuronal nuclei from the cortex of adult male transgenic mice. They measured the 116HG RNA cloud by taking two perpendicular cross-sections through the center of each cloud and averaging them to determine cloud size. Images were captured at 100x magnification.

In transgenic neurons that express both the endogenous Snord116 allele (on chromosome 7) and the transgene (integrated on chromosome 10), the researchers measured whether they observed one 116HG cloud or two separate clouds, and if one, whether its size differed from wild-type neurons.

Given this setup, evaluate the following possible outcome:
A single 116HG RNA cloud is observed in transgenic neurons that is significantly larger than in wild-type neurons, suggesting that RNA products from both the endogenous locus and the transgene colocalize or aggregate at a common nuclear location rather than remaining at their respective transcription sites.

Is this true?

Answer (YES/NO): YES